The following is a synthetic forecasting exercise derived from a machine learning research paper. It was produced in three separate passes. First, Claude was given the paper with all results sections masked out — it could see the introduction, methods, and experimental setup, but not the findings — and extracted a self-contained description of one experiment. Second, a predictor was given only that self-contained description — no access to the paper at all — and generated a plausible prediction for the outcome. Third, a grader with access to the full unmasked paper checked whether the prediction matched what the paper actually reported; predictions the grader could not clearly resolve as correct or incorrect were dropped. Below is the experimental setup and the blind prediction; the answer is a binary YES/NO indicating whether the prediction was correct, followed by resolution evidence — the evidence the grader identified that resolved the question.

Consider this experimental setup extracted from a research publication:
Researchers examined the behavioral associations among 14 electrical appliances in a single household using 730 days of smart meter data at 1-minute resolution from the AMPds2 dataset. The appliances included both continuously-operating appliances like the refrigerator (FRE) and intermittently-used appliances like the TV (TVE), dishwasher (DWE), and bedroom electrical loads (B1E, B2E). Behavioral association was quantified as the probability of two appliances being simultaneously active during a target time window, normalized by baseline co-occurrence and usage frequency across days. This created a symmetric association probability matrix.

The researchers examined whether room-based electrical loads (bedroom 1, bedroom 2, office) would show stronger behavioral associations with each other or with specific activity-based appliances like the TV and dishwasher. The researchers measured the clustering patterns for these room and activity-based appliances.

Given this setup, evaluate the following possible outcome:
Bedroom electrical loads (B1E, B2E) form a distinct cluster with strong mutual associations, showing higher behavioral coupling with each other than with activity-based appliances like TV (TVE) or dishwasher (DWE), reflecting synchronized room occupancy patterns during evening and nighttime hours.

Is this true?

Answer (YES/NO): NO